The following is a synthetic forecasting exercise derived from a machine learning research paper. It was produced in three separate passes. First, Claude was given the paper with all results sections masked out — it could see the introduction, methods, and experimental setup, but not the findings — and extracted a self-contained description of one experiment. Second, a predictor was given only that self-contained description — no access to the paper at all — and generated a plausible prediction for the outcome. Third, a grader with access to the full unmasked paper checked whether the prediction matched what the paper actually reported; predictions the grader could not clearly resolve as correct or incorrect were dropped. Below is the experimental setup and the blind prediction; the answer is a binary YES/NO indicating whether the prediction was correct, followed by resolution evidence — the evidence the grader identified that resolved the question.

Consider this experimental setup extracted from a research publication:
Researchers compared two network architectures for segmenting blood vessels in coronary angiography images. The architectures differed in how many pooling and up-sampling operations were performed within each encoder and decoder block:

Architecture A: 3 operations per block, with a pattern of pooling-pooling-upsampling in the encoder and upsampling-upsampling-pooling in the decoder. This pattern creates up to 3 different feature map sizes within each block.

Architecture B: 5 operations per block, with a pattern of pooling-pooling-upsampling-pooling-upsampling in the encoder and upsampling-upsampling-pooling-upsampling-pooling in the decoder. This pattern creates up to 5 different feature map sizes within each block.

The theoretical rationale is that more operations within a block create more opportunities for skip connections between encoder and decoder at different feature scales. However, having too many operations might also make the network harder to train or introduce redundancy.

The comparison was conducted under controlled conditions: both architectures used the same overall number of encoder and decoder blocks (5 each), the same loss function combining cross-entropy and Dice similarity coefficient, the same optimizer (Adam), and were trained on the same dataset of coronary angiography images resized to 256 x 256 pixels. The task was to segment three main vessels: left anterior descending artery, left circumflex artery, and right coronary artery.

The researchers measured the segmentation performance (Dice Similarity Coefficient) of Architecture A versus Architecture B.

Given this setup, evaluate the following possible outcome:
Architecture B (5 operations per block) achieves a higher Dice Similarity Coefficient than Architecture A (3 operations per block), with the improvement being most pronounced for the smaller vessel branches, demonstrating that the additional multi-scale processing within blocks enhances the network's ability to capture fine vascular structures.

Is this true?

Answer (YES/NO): NO